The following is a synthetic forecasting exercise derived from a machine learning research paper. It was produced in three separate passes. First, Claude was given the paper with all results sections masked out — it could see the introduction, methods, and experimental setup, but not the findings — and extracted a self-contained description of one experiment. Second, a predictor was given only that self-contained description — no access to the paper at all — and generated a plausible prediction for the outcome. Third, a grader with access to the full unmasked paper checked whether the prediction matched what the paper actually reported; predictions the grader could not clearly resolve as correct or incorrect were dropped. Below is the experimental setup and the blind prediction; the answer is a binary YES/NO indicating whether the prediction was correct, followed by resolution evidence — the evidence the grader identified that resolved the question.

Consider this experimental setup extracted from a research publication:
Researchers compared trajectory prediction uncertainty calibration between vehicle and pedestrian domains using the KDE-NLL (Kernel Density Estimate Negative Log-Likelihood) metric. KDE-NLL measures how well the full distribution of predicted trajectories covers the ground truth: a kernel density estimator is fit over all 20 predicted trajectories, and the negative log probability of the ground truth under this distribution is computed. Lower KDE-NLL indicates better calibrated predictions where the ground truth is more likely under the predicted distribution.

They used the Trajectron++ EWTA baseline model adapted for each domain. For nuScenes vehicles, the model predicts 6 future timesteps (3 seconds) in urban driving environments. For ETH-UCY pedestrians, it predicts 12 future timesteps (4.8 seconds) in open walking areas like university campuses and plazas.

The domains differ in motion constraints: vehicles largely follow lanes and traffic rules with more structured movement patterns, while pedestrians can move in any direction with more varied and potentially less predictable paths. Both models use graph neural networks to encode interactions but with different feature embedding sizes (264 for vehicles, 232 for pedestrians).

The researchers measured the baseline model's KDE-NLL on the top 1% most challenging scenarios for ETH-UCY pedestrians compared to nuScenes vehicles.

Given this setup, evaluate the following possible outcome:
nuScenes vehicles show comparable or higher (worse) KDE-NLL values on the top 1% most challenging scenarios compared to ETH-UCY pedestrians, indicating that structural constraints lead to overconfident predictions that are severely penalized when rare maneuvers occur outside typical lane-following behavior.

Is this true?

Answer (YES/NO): YES